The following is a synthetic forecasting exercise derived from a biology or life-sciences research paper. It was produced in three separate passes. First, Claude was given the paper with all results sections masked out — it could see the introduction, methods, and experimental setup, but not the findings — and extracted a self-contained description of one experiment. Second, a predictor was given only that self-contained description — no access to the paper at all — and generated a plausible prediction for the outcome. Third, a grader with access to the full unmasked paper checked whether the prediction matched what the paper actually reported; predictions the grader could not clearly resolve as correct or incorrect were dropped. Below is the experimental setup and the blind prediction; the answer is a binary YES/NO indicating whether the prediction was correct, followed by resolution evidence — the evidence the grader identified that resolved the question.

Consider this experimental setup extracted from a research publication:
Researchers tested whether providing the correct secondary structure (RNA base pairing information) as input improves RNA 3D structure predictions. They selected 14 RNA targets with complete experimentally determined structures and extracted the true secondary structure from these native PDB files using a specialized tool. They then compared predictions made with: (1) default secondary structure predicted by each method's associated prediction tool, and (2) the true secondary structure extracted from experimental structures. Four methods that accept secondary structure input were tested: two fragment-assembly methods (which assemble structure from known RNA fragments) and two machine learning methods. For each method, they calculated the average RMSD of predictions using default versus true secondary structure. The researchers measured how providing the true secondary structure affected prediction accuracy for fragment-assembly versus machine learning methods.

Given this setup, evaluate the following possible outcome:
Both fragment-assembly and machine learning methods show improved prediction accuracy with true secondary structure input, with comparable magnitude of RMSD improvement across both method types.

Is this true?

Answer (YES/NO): NO